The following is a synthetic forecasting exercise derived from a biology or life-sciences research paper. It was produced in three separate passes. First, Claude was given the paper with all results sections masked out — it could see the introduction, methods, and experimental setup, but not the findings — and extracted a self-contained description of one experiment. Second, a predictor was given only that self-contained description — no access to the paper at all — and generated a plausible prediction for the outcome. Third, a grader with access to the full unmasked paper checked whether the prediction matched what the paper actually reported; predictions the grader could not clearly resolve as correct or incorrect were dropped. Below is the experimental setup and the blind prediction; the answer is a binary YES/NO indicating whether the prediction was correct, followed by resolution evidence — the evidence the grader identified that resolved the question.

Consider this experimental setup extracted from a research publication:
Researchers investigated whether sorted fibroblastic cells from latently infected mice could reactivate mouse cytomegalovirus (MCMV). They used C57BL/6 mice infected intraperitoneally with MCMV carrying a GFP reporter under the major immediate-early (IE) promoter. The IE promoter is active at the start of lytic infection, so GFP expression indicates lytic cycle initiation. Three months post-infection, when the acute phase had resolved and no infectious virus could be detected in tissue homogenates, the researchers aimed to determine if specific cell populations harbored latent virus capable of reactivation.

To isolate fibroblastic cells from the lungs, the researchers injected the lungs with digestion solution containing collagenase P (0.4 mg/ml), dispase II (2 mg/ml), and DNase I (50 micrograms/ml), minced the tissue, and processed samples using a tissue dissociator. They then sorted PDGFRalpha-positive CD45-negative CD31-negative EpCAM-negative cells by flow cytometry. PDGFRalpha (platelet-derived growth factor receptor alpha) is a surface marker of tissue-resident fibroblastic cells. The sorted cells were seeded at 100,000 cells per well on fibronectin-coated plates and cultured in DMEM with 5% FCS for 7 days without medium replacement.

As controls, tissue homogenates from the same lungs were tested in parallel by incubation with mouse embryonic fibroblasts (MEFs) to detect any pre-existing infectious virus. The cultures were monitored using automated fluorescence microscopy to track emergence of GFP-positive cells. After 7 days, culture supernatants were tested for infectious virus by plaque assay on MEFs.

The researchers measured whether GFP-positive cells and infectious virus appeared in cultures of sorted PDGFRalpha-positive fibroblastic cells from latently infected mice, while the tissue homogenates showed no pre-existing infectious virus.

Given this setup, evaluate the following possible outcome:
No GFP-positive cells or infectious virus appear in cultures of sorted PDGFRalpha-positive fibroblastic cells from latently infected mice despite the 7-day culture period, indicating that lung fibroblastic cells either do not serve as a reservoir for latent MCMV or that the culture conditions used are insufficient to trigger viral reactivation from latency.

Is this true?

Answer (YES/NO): YES